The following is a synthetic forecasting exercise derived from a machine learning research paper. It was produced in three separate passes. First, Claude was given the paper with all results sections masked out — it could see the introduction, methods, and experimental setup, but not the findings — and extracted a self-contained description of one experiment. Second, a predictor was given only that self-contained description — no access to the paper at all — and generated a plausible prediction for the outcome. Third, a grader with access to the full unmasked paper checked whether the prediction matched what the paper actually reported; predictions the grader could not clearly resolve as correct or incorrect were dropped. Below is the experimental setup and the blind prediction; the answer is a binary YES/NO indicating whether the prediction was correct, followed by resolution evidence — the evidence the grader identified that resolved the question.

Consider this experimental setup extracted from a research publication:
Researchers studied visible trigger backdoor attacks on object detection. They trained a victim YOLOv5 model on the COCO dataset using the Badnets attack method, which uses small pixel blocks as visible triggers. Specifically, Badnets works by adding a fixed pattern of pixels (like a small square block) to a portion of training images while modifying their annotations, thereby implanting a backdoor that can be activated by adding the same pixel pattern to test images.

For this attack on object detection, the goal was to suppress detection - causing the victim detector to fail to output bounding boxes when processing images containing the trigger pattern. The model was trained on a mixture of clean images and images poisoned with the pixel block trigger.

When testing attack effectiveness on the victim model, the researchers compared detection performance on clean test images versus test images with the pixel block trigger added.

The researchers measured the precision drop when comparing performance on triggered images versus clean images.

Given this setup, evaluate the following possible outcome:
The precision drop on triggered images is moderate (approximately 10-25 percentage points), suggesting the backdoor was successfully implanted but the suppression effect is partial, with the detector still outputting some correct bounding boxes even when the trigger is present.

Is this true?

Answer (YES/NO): NO